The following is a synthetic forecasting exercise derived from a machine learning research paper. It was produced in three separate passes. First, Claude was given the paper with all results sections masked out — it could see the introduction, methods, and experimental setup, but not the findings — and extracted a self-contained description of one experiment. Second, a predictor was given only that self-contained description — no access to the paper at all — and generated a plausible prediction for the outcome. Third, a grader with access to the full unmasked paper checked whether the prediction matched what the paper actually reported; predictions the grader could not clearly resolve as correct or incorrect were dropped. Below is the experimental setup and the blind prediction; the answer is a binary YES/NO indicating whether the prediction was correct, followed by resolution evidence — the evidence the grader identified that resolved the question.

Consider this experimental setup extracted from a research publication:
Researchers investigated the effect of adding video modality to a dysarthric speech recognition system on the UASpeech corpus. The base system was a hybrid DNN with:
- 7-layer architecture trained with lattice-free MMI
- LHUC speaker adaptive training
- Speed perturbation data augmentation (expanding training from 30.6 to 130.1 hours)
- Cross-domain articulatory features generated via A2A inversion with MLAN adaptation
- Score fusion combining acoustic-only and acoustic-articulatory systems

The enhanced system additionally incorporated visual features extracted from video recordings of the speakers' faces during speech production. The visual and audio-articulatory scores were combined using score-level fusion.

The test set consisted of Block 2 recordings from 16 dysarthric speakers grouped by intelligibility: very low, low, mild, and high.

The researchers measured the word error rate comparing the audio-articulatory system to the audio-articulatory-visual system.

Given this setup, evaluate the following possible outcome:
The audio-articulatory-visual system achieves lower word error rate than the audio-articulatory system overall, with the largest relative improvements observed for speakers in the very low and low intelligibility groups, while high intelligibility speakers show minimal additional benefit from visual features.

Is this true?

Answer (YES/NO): NO